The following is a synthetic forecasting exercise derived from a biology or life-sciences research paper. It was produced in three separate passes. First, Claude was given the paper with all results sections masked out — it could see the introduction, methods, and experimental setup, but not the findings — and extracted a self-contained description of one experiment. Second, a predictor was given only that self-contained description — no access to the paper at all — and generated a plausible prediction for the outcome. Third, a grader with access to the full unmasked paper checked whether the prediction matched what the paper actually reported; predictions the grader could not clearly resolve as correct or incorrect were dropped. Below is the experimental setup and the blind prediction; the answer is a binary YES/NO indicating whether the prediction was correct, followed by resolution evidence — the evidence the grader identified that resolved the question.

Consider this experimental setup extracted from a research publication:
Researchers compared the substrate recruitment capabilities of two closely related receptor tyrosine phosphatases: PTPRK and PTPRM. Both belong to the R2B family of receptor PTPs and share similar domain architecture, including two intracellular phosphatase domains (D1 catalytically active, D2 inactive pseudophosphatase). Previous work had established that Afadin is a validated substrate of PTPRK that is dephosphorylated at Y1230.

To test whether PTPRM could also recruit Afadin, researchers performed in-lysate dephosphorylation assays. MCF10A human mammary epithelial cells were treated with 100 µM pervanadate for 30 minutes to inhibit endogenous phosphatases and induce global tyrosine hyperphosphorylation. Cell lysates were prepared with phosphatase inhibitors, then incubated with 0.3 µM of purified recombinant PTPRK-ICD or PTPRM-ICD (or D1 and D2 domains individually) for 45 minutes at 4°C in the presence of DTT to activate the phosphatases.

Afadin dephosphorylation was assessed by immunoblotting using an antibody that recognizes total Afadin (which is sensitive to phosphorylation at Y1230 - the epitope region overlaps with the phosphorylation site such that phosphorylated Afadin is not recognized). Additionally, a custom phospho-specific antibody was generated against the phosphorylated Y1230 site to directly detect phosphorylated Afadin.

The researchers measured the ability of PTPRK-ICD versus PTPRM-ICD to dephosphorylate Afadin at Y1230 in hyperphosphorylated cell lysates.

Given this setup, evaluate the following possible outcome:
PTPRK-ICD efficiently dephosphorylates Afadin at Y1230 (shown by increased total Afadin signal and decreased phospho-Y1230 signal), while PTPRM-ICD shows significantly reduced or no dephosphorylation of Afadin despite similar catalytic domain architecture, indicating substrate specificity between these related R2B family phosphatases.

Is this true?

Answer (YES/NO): YES